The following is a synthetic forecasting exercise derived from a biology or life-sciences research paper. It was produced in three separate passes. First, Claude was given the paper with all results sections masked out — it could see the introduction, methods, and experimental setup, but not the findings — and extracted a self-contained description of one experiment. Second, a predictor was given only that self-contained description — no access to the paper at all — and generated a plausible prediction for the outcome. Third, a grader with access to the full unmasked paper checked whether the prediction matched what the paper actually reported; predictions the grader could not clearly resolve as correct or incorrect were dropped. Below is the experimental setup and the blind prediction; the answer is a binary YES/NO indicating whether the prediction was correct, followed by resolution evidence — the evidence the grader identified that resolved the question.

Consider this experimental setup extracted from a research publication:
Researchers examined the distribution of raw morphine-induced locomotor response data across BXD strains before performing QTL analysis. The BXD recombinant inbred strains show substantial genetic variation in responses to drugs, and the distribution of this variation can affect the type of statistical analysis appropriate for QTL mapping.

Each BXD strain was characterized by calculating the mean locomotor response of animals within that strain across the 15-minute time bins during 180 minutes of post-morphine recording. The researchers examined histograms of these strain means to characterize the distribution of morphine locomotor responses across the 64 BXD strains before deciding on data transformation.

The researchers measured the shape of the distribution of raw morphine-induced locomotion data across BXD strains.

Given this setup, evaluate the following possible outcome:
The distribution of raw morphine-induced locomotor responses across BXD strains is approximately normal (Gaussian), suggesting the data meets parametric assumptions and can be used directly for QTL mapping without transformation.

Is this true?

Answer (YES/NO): NO